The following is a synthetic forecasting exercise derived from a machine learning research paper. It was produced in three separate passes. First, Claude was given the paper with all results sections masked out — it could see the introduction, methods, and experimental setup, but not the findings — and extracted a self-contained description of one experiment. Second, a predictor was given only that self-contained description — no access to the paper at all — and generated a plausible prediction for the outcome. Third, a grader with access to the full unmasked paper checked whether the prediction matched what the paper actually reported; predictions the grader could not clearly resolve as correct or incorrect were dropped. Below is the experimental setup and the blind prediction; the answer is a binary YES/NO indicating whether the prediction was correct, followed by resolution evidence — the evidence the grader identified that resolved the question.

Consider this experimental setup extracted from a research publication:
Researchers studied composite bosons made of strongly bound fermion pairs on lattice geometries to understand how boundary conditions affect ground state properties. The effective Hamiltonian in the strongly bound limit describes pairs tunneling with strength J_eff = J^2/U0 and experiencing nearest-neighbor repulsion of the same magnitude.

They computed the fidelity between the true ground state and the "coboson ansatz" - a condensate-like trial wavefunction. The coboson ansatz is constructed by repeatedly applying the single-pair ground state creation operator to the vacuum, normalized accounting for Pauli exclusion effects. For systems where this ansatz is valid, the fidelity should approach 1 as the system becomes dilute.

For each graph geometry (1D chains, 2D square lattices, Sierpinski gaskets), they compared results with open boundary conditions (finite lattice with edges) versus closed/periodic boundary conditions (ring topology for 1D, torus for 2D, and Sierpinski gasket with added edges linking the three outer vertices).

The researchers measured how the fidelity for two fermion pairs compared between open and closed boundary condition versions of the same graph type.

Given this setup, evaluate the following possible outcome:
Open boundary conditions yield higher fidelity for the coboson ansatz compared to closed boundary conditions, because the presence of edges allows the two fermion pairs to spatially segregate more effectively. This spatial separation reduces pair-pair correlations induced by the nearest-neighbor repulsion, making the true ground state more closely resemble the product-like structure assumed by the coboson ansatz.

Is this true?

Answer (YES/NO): NO